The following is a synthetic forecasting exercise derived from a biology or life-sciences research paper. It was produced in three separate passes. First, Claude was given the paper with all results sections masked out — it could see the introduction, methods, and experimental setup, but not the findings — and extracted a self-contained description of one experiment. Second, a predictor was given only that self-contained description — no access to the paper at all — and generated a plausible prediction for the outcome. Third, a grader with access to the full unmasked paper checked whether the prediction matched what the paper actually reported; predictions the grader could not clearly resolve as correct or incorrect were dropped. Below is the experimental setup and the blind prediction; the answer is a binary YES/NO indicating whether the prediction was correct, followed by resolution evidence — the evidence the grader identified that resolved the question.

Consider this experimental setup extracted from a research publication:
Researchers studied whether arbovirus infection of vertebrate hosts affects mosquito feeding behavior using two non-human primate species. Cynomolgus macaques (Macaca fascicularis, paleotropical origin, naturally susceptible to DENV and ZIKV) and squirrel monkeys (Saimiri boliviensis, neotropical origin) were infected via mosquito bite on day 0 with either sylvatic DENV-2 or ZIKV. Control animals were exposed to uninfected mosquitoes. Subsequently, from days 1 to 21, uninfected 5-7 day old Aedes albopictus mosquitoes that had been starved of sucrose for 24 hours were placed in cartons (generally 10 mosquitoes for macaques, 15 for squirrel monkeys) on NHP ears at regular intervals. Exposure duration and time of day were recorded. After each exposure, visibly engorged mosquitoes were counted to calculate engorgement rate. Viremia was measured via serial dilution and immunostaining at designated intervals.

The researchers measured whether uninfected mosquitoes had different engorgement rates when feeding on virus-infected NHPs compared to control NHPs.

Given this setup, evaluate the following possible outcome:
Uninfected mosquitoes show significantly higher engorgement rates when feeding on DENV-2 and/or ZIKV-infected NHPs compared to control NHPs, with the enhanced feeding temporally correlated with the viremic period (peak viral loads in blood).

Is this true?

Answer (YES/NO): NO